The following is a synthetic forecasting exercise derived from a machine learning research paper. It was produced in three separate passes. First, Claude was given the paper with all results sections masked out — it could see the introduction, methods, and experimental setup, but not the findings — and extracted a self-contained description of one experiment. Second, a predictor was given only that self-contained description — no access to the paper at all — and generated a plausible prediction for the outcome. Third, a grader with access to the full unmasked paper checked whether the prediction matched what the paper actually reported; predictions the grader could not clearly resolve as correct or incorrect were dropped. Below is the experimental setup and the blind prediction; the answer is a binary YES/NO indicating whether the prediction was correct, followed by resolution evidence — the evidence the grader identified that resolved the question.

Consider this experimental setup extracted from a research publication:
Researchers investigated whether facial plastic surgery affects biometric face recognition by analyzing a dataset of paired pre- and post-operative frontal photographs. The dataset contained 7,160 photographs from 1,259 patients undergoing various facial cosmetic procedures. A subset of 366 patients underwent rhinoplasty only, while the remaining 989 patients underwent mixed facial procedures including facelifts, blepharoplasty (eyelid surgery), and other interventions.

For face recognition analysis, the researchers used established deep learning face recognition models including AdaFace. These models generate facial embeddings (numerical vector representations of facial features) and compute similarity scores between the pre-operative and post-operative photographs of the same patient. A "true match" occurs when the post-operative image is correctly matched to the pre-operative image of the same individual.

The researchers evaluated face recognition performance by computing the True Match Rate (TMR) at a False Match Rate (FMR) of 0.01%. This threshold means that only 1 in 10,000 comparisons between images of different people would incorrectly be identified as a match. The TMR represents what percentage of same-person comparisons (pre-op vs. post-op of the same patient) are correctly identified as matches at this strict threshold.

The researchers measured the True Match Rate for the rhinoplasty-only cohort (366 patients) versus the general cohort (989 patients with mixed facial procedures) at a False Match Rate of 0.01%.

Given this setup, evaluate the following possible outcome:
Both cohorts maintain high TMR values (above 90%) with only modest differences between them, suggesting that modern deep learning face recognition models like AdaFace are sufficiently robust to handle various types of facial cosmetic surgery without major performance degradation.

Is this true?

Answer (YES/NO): YES